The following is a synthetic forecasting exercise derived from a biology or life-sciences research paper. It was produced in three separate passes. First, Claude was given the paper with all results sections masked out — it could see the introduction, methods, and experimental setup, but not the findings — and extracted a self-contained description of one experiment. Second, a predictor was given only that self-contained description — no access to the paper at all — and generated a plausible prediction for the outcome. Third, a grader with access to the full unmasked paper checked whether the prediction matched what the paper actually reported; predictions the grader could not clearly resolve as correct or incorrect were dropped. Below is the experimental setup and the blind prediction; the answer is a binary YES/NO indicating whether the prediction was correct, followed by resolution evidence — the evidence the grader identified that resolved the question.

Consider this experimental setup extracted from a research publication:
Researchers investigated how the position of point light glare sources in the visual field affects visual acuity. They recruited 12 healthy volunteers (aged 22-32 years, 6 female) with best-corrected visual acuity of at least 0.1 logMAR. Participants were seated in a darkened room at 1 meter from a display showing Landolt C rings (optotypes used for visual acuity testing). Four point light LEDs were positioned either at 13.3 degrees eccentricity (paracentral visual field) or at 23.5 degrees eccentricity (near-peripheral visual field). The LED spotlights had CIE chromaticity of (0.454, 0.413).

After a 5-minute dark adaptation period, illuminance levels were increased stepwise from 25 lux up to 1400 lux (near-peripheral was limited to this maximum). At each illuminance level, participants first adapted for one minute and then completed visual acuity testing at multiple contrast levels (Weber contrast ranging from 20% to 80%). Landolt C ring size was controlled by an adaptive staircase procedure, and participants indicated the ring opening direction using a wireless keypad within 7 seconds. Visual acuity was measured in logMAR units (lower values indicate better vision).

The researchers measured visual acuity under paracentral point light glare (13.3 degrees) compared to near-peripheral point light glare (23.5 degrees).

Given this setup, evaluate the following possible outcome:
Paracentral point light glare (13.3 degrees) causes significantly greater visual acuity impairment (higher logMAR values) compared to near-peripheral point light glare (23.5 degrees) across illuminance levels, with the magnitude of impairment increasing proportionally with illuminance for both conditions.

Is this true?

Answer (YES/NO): NO